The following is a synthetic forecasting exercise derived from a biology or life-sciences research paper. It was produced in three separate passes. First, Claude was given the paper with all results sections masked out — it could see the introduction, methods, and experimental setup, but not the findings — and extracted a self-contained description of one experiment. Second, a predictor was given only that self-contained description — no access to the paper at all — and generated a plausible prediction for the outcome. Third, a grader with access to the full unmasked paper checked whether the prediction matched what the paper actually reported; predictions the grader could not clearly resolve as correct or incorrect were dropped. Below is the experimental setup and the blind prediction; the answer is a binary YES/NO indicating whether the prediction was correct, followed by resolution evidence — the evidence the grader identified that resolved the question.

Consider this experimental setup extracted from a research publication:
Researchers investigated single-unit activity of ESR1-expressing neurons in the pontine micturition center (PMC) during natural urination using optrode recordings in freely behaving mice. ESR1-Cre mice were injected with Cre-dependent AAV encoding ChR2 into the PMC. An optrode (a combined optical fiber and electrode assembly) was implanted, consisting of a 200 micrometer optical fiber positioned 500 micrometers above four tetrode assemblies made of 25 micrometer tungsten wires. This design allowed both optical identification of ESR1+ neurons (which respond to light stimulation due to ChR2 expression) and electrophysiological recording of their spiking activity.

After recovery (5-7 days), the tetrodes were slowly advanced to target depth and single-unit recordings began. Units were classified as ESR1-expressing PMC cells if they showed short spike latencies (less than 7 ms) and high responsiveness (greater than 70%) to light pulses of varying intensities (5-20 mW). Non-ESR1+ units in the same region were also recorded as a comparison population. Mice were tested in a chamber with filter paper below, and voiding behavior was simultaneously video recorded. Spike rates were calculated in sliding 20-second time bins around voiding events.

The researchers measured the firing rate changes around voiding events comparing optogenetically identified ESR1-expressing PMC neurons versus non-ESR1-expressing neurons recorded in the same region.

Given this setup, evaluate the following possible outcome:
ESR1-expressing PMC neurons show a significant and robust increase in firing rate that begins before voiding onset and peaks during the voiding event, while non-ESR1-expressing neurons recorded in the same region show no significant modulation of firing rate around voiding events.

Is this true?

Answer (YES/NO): YES